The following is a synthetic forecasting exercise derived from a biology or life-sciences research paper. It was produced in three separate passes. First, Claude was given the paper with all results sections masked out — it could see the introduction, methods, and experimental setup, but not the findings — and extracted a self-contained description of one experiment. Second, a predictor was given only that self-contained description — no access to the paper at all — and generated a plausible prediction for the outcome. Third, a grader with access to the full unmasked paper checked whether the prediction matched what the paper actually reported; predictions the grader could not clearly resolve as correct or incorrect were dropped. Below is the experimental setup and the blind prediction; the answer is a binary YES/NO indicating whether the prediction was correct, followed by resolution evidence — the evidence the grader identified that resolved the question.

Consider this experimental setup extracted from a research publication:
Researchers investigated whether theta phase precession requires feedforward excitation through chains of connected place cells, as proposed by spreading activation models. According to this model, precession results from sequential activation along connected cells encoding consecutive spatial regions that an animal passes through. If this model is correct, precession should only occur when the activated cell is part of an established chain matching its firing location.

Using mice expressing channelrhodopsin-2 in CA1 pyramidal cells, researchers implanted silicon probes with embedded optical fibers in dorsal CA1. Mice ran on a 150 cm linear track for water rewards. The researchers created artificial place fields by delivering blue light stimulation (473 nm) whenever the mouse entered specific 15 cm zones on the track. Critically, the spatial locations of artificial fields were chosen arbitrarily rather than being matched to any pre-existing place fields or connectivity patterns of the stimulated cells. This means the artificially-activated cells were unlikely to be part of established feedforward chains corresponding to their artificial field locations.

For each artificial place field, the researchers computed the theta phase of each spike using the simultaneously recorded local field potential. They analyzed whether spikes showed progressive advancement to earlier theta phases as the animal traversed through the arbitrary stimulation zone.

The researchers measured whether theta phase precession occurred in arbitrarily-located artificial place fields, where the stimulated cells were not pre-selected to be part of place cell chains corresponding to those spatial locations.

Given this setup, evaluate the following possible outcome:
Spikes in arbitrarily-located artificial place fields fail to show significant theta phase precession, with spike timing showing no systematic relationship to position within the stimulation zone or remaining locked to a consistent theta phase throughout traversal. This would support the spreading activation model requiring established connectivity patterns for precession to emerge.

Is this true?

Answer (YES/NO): NO